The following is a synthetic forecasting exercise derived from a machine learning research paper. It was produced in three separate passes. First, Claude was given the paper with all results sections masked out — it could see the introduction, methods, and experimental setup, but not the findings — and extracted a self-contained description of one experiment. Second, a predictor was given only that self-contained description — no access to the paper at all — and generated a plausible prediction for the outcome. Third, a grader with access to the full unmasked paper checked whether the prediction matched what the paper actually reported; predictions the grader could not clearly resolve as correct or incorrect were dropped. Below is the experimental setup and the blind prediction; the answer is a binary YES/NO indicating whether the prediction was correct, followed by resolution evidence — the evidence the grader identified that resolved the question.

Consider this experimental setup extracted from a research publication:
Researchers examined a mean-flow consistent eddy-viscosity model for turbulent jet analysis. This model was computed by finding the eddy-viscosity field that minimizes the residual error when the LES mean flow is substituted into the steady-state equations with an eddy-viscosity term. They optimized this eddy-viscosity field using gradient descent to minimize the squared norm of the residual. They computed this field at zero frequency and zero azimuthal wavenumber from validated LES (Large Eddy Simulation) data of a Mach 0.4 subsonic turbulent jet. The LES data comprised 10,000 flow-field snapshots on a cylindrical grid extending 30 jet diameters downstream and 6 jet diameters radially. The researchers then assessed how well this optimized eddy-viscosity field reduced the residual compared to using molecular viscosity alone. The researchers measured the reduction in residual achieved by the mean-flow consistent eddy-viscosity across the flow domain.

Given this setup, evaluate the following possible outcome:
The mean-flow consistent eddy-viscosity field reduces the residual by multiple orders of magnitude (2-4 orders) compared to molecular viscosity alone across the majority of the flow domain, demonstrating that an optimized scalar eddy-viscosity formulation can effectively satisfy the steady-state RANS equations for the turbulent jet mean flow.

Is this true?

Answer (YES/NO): NO